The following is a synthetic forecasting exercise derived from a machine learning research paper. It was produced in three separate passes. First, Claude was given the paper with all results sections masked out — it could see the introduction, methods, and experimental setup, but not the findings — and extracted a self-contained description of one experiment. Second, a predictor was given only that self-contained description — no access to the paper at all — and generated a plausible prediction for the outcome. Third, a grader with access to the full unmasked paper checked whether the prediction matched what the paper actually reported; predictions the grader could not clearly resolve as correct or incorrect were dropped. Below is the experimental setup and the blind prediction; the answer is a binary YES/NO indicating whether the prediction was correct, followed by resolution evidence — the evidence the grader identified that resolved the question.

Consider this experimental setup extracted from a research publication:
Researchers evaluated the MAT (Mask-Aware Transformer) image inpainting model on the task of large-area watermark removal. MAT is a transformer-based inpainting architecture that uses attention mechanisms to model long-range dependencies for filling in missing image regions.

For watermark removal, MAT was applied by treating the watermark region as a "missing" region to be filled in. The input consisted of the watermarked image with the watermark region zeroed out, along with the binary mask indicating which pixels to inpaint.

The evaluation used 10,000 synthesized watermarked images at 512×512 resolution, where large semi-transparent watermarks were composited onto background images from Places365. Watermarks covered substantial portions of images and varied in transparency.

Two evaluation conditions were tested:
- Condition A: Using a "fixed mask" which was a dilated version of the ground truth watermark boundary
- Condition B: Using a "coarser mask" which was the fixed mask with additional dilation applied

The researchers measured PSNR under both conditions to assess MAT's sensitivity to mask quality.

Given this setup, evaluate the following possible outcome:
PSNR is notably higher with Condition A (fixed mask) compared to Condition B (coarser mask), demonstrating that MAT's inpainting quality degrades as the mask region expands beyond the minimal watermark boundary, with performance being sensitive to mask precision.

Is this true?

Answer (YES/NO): YES